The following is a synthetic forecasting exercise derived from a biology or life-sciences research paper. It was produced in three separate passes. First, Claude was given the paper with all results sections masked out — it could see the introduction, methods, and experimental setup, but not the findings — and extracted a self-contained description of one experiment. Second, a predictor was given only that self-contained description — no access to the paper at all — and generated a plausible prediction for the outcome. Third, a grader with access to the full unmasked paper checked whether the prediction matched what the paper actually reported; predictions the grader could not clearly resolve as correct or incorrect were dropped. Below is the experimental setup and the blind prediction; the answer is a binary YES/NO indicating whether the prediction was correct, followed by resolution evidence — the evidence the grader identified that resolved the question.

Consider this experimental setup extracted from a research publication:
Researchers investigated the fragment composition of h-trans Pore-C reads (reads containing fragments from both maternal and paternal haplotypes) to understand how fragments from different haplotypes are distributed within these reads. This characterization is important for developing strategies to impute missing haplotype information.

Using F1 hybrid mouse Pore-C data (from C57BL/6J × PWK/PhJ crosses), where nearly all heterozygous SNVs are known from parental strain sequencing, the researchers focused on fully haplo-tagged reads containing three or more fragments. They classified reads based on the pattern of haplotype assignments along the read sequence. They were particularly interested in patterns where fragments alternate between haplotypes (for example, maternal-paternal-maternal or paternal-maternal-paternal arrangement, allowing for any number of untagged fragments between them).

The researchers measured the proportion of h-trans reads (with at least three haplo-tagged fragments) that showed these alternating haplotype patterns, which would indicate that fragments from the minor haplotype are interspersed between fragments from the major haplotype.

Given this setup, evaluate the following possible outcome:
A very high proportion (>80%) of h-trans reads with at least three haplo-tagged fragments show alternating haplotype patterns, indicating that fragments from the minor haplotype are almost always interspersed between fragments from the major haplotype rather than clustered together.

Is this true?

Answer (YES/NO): NO